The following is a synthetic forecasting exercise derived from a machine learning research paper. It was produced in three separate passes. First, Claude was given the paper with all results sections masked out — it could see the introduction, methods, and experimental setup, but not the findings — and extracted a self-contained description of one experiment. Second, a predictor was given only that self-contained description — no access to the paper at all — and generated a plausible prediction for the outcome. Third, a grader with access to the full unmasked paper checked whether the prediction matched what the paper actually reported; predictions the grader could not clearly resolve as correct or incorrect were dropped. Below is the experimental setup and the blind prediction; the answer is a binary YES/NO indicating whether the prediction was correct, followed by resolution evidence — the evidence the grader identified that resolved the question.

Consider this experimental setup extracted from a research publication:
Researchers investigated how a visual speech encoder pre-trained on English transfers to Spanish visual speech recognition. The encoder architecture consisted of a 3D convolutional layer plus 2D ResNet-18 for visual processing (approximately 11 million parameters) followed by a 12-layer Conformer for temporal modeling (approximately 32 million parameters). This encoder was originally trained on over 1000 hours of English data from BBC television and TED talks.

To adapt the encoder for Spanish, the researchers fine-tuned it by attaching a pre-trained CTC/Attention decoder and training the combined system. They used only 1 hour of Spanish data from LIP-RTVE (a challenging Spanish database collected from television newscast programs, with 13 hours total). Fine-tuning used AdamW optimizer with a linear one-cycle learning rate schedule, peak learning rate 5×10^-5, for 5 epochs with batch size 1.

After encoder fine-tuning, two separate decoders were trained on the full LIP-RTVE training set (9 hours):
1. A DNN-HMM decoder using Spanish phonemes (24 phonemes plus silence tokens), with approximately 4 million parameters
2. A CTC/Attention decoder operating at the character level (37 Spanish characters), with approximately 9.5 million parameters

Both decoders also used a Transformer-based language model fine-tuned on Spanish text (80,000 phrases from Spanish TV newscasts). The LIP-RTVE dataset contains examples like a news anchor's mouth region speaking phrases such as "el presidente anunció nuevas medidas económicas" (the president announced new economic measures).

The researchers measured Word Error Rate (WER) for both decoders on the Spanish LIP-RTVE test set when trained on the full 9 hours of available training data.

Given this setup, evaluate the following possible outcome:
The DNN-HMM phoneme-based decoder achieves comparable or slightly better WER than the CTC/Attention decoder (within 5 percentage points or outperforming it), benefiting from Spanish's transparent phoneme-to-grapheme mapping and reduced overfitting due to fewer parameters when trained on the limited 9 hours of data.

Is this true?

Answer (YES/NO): NO